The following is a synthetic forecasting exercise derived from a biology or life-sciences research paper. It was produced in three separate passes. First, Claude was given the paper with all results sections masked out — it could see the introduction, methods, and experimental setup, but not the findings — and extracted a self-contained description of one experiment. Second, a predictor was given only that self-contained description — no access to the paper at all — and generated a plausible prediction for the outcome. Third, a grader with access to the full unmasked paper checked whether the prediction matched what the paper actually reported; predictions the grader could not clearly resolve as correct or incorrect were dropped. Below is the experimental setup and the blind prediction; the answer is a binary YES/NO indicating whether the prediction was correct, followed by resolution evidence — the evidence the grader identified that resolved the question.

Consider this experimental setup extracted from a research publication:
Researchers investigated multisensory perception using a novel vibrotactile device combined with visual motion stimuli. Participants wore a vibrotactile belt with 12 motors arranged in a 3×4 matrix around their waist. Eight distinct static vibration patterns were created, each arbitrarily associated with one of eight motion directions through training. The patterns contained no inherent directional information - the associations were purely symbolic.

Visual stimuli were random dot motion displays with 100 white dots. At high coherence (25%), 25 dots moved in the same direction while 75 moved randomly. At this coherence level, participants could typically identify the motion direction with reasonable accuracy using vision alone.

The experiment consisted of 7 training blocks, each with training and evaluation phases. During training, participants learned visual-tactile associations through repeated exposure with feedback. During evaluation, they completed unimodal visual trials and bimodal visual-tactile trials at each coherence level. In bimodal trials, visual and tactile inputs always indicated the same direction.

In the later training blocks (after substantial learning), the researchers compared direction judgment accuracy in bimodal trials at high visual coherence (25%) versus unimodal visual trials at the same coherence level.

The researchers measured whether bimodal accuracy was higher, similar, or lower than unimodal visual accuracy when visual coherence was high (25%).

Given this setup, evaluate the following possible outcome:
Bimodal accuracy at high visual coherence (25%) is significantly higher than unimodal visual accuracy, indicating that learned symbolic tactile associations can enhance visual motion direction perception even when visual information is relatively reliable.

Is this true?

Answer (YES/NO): NO